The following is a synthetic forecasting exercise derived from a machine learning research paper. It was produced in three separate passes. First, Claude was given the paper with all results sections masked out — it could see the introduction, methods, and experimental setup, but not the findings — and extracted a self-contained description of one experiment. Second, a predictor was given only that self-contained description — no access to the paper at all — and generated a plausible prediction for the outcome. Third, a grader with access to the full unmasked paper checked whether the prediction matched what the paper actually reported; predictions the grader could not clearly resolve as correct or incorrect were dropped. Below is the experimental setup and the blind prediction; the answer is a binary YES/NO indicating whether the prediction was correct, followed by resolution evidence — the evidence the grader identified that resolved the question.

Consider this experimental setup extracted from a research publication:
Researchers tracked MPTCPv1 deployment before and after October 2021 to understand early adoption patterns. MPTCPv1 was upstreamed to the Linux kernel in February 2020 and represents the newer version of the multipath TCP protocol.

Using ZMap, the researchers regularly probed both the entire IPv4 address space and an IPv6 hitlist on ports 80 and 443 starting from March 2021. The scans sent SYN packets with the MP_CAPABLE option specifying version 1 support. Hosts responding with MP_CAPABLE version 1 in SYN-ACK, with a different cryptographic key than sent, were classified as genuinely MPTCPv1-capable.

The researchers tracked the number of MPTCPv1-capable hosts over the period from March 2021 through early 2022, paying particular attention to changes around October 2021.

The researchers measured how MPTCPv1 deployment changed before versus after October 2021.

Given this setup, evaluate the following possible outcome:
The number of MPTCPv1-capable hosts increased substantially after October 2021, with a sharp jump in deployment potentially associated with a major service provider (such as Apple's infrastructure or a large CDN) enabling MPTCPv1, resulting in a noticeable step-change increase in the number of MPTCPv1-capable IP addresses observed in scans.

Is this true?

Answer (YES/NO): YES